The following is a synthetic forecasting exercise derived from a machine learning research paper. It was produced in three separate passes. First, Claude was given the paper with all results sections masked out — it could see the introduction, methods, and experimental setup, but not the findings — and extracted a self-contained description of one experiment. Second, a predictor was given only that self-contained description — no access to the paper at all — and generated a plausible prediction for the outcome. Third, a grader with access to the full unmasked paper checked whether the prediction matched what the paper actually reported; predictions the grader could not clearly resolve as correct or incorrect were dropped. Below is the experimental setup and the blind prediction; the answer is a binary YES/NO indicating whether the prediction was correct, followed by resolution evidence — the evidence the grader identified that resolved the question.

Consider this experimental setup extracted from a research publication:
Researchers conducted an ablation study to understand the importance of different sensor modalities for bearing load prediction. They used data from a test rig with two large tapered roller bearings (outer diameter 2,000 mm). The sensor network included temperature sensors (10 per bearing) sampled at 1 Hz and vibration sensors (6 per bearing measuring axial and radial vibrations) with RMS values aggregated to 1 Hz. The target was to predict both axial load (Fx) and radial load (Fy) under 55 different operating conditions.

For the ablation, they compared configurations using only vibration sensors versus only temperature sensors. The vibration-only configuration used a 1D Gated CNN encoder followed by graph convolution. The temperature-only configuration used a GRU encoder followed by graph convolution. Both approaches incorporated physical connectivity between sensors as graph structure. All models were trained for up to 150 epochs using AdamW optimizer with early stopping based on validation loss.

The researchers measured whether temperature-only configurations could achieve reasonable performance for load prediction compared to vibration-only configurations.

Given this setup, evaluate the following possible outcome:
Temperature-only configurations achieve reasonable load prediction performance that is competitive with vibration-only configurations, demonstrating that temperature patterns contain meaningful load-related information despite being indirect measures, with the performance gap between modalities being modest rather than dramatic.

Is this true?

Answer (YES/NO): NO